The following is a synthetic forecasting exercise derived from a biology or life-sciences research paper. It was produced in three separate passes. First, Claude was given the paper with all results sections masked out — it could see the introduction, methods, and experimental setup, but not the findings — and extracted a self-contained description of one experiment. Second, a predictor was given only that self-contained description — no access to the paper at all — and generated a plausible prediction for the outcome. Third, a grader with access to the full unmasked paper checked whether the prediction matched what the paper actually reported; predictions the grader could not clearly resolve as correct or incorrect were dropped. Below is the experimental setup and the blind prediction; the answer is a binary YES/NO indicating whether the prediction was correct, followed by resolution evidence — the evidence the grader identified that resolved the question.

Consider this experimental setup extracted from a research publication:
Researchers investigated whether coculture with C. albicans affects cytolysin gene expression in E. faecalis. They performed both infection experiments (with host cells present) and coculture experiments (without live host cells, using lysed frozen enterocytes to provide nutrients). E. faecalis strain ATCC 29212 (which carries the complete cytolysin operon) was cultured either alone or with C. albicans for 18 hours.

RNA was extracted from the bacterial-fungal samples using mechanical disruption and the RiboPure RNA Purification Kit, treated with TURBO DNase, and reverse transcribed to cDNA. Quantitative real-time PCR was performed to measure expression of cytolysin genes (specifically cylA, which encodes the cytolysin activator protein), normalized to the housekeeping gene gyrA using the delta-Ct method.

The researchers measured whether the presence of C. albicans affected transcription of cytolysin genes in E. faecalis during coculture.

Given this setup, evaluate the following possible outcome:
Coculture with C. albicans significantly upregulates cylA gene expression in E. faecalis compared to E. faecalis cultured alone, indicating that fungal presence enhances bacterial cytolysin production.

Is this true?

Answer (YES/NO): NO